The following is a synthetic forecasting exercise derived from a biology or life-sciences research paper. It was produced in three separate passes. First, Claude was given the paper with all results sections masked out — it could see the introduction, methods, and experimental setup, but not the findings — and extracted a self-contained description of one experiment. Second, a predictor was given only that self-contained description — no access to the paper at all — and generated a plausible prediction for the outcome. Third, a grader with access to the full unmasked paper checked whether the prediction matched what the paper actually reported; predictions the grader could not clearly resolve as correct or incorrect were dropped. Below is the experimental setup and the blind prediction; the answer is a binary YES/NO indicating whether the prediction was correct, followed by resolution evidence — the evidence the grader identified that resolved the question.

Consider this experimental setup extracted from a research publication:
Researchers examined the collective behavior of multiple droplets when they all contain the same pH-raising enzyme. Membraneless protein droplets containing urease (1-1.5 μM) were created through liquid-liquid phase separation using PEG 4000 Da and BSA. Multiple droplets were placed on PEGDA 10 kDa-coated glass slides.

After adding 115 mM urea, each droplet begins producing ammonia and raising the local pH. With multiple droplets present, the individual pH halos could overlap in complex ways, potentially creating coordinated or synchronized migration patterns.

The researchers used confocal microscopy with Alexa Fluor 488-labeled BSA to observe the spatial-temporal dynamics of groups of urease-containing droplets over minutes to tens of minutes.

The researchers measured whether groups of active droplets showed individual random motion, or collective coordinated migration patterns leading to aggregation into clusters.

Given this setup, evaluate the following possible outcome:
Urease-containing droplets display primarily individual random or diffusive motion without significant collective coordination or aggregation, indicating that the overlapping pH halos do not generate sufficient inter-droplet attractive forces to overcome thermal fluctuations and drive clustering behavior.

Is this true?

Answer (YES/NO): NO